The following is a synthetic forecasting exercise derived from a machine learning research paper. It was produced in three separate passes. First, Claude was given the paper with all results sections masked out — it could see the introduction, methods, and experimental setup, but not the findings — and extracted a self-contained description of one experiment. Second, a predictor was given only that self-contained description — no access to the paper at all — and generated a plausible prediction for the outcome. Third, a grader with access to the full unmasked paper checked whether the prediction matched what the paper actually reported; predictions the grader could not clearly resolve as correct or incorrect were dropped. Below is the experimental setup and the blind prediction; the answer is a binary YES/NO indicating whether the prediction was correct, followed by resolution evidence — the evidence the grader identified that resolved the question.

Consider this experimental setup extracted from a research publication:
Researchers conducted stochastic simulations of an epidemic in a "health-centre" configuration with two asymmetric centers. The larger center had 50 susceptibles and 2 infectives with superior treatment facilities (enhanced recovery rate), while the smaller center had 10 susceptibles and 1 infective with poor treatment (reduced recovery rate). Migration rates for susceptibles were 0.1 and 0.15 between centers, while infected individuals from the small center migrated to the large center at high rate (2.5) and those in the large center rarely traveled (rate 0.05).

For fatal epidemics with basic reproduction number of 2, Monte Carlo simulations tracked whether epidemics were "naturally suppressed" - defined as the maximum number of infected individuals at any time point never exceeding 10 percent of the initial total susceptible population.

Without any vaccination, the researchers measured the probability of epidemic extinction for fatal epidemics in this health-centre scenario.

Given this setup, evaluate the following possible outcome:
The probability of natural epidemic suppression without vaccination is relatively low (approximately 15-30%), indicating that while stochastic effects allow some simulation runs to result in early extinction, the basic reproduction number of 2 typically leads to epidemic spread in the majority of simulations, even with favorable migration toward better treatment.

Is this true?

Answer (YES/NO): NO